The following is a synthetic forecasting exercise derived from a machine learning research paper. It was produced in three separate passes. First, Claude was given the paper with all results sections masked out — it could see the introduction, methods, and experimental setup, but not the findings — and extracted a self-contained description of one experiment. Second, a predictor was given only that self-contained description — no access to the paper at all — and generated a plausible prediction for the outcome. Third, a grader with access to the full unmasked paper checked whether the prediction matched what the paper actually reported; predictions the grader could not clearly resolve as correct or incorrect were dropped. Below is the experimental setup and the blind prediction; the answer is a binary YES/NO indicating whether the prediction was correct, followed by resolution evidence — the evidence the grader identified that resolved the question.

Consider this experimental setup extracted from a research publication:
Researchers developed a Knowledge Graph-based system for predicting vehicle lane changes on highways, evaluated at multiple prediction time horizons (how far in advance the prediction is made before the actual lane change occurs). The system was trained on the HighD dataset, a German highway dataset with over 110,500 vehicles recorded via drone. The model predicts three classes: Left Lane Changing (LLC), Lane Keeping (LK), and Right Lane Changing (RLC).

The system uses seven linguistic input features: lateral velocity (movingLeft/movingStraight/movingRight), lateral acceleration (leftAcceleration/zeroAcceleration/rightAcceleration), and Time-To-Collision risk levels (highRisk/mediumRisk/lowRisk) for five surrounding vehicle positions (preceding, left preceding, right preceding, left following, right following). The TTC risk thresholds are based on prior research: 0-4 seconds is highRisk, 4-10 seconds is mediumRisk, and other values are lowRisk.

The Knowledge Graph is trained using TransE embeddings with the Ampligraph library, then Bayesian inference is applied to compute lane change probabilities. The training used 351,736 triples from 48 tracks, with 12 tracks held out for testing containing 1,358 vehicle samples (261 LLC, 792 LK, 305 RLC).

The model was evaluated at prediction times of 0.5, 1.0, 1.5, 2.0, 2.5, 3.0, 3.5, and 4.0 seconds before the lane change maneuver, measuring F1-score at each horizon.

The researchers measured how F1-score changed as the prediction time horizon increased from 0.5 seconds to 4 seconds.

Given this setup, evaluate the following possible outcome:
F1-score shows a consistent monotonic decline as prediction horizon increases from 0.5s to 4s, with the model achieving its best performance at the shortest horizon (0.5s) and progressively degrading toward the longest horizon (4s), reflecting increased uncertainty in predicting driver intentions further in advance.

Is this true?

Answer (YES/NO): NO